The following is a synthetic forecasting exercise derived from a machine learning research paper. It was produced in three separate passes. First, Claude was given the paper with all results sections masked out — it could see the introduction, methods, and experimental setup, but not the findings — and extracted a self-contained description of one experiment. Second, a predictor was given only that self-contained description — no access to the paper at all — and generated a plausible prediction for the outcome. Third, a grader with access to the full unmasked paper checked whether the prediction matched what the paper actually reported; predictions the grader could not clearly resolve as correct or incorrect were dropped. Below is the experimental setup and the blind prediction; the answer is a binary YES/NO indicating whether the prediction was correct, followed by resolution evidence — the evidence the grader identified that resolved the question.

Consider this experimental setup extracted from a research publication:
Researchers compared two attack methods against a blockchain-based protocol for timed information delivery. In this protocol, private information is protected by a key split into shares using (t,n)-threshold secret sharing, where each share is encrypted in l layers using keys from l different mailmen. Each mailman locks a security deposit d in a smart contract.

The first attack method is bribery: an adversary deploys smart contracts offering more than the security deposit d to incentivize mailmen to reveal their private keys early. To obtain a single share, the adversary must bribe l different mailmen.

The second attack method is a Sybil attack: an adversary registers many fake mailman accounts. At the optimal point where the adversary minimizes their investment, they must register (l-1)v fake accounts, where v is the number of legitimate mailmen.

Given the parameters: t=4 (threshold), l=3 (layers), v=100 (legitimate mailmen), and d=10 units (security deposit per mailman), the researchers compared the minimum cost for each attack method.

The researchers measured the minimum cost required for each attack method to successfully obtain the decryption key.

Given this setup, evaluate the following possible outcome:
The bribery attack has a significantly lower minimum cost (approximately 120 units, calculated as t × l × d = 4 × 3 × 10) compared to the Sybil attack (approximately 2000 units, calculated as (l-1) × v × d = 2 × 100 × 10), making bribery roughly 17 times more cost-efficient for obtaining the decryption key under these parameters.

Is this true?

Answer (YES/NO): YES